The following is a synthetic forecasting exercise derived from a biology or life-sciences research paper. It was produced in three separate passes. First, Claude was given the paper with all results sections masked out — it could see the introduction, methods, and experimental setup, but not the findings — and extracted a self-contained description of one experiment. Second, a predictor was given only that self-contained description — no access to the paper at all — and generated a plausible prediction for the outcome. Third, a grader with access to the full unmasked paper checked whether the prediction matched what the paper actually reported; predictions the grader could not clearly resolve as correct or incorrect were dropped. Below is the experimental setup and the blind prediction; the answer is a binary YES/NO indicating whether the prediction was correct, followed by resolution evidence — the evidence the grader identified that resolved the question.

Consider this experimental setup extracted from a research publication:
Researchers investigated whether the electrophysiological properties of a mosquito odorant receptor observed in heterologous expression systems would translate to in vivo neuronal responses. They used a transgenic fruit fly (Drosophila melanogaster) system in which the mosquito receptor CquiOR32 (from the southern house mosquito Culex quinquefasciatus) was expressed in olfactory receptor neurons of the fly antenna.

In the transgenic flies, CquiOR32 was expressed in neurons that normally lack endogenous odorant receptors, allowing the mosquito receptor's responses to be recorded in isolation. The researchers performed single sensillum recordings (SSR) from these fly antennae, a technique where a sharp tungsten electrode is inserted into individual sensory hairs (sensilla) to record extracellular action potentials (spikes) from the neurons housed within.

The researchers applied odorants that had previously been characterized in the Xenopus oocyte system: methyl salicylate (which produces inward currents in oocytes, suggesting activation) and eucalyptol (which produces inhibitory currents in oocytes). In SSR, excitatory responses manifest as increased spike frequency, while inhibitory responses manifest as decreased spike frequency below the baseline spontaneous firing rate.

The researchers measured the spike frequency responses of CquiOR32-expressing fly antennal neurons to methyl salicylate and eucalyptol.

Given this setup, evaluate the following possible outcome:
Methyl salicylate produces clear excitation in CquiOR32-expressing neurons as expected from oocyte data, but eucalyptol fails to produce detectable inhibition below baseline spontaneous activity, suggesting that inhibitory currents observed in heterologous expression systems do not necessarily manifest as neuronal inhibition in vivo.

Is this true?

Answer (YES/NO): NO